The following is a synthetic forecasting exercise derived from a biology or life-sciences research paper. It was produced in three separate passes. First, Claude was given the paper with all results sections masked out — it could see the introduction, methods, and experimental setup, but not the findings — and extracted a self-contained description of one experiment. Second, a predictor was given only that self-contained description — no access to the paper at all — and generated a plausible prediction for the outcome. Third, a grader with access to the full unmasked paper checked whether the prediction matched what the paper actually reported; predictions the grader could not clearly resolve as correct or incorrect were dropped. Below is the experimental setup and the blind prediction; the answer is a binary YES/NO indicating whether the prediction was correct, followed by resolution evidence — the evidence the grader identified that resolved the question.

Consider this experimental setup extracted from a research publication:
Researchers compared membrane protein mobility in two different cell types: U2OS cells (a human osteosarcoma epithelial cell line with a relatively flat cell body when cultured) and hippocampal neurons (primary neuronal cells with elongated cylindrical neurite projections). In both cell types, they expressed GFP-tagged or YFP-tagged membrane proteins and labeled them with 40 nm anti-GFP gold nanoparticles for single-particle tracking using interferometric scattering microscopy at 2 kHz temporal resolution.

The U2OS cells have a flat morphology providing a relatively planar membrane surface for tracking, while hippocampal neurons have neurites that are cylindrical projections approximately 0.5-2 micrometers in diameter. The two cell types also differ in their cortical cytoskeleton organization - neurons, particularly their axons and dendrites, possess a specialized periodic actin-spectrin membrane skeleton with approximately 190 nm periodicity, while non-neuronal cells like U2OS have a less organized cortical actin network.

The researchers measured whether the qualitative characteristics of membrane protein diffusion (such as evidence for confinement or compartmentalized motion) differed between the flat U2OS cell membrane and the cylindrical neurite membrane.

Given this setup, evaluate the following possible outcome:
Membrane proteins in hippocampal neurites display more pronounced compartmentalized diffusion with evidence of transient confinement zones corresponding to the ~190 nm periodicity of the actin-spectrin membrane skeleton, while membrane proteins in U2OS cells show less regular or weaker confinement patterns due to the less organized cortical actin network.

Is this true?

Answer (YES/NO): NO